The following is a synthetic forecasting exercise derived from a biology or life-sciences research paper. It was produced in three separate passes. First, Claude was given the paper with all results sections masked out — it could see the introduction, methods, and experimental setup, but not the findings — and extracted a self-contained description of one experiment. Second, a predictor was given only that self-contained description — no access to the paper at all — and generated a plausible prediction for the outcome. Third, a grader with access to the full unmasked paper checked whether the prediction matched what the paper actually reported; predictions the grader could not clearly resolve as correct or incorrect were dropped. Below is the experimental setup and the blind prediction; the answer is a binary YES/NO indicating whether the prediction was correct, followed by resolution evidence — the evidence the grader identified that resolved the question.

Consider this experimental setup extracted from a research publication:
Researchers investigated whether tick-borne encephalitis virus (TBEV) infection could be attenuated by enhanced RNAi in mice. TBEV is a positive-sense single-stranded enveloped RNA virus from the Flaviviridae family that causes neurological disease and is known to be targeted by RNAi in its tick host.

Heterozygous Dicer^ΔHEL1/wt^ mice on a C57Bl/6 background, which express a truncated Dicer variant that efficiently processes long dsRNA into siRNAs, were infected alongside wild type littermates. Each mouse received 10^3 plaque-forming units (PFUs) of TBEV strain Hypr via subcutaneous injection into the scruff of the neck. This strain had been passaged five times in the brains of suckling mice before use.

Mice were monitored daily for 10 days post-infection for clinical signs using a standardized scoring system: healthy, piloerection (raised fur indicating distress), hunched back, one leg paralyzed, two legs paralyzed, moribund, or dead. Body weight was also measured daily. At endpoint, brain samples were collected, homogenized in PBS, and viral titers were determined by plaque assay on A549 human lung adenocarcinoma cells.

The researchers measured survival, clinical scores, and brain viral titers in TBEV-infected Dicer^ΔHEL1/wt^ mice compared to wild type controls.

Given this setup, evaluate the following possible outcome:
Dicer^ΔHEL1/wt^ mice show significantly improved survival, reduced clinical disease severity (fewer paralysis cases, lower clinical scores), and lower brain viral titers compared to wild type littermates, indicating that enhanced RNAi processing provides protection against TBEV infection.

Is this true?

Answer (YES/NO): NO